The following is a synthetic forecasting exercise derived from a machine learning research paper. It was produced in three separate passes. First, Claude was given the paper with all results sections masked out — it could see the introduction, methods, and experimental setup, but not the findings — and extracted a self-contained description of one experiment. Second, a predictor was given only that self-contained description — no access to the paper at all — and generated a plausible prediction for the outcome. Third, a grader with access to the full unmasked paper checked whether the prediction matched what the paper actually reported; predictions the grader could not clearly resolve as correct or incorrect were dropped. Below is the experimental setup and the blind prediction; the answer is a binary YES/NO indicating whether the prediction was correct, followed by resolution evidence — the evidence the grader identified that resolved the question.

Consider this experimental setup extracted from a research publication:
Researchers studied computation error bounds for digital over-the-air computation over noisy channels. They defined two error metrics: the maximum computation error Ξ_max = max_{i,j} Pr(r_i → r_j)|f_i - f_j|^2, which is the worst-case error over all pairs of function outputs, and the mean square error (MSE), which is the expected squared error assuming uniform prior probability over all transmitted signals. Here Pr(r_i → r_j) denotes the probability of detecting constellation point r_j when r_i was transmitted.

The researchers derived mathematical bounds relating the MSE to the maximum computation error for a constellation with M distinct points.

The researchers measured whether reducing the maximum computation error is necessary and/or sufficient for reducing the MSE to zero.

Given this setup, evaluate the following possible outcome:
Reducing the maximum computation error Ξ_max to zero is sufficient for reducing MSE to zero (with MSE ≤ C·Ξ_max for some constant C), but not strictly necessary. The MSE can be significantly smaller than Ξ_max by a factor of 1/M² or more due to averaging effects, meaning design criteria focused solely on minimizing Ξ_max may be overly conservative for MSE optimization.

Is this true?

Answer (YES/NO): NO